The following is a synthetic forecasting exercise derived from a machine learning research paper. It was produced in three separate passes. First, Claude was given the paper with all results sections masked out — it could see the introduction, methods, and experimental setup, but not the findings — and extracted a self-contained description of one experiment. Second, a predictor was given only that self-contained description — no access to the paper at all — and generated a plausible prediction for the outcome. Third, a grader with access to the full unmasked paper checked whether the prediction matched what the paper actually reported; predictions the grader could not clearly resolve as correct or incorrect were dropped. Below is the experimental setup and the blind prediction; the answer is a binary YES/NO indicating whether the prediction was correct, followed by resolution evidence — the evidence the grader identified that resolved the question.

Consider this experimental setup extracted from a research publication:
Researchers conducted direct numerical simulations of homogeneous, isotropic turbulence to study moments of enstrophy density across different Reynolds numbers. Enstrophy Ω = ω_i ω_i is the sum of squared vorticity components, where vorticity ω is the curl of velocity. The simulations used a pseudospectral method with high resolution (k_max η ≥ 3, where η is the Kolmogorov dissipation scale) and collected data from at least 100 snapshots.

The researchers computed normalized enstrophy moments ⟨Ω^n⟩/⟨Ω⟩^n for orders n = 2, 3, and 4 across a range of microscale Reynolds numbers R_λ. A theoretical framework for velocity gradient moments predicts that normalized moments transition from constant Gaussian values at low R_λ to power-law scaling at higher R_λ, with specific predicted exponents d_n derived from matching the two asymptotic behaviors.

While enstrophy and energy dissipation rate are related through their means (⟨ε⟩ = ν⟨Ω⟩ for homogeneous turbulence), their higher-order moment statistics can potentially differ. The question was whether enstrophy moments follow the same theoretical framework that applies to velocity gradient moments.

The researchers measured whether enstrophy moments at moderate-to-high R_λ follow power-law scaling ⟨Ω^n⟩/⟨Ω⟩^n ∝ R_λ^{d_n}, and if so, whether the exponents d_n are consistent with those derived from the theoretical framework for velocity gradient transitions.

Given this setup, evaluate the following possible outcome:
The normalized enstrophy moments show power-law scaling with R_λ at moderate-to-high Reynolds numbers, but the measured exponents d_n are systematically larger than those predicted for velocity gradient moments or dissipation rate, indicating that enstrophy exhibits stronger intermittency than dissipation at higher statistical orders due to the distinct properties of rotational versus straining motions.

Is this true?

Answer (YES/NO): YES